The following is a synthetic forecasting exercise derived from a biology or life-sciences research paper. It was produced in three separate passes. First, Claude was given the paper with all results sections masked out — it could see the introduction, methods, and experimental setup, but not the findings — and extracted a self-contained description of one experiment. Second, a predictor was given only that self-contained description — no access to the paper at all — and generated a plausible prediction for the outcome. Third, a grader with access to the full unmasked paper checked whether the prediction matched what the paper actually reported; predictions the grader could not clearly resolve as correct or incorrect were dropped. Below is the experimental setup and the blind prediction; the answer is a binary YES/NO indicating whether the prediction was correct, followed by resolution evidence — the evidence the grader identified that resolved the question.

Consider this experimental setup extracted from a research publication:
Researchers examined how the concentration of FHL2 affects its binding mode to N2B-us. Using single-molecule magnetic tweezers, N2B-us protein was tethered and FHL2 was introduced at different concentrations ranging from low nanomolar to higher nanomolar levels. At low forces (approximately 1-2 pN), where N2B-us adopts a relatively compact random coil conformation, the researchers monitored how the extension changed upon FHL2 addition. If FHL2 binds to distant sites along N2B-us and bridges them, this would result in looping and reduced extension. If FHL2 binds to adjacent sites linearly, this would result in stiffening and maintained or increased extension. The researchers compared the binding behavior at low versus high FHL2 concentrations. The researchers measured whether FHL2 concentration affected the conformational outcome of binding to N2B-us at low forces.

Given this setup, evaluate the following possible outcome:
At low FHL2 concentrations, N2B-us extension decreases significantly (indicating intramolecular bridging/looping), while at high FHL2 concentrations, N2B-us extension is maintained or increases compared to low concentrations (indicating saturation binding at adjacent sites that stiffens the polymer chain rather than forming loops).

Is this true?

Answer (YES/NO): YES